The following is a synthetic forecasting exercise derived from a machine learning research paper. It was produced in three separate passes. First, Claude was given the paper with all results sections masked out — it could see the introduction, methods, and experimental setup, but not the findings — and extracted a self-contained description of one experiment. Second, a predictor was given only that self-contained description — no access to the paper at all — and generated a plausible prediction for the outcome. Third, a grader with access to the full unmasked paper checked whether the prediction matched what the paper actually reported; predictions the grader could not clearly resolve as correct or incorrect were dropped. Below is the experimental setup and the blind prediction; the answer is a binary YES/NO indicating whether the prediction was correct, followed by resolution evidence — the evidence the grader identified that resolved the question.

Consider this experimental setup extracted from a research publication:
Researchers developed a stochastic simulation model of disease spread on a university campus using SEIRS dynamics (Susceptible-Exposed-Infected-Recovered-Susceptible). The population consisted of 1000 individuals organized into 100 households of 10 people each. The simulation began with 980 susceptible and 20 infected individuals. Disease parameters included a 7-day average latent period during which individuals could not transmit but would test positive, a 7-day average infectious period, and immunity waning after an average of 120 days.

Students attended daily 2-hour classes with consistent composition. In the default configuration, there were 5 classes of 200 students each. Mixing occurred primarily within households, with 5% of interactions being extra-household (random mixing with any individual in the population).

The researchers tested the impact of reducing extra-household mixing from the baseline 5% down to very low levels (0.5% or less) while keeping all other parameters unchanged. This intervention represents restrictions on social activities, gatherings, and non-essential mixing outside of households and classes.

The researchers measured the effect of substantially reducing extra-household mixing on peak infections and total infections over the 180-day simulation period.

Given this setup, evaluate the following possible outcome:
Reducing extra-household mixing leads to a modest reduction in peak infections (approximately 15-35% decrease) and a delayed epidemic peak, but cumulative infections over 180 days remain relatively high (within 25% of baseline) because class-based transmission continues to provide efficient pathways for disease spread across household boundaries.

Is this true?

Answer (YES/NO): NO